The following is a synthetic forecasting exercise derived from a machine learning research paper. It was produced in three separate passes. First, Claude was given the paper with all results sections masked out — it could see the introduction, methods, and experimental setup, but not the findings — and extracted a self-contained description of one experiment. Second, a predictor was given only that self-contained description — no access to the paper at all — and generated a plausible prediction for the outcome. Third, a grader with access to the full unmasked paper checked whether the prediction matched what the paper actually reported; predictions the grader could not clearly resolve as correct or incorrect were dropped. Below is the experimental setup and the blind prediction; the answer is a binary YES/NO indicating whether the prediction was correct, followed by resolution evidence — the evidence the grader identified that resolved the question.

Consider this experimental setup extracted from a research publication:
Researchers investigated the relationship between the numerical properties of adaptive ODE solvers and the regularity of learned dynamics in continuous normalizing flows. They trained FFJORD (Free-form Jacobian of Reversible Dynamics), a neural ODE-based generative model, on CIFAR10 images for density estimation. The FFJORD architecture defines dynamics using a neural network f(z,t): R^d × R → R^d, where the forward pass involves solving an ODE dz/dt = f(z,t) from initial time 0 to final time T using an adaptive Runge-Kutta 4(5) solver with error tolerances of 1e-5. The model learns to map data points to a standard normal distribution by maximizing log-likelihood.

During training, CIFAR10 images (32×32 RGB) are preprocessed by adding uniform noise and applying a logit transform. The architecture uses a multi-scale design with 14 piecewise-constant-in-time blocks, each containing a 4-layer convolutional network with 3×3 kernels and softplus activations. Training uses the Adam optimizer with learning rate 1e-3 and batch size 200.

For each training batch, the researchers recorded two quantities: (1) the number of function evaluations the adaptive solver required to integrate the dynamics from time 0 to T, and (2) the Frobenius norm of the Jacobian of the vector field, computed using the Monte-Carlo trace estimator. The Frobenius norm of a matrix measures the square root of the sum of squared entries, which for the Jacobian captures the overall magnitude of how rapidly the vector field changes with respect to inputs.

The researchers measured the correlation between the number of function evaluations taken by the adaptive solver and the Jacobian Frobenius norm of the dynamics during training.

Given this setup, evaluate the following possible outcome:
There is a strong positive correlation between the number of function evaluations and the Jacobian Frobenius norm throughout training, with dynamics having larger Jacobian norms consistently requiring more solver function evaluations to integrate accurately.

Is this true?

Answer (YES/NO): YES